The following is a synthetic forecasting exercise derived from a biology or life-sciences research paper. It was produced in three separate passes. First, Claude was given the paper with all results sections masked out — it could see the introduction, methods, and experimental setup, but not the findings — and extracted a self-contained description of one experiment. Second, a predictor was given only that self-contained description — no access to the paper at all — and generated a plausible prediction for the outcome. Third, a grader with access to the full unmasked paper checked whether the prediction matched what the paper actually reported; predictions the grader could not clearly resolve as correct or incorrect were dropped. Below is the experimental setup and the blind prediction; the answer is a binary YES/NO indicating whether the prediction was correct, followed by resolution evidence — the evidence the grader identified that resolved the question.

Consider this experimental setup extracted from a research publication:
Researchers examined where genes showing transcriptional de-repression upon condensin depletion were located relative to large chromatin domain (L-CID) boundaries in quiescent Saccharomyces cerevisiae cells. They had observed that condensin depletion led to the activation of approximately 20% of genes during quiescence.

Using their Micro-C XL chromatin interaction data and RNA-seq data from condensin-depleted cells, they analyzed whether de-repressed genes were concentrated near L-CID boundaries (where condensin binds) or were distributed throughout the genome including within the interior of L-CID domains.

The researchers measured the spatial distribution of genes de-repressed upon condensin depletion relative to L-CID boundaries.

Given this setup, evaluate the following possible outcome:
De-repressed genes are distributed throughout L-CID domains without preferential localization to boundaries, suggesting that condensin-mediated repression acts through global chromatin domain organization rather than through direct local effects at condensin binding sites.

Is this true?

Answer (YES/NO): NO